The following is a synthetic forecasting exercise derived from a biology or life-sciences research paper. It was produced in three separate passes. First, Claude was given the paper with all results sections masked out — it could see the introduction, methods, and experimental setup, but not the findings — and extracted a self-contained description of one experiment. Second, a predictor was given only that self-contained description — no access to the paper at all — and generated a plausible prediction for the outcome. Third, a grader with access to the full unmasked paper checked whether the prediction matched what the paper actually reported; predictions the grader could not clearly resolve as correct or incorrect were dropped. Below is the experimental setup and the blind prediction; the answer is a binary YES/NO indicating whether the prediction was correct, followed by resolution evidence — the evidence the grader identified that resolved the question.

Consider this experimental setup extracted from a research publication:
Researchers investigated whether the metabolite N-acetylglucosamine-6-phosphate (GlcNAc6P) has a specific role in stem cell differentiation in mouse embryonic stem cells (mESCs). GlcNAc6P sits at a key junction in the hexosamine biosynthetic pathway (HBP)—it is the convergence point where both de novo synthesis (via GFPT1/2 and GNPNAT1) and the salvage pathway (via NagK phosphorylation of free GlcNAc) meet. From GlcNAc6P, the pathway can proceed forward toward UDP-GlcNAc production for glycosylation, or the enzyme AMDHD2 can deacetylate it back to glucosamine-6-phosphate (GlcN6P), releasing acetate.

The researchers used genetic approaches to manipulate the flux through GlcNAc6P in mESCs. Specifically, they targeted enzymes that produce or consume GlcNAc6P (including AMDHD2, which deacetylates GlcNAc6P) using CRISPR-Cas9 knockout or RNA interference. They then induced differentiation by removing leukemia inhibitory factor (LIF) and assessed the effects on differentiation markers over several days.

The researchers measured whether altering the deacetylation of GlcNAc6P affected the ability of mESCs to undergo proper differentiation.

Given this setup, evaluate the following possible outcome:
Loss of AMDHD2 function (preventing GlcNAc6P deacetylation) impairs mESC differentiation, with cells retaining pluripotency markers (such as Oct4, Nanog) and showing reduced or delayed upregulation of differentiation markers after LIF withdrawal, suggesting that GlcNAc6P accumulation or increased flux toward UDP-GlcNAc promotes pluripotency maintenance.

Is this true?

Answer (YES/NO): NO